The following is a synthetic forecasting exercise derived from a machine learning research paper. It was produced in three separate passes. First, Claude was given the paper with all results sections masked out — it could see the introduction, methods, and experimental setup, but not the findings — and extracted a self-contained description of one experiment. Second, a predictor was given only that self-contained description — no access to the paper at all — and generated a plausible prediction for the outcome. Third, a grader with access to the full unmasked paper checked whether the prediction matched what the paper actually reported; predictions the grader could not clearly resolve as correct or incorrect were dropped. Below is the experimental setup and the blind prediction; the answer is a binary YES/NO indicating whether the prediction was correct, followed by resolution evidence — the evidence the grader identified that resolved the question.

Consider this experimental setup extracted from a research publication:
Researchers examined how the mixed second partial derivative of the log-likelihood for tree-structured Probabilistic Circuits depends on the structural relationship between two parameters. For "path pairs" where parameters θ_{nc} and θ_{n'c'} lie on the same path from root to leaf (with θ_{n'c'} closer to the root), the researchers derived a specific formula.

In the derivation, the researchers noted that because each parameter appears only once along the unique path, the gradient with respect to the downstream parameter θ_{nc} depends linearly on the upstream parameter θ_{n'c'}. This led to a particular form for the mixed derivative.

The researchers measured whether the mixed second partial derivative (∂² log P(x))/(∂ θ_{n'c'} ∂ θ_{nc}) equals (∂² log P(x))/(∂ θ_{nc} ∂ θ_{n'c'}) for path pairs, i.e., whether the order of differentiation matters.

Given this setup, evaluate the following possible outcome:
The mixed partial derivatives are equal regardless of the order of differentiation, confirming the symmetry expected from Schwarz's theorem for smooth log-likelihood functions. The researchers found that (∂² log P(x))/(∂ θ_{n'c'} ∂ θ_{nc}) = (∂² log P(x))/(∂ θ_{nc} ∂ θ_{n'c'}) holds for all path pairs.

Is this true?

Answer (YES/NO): YES